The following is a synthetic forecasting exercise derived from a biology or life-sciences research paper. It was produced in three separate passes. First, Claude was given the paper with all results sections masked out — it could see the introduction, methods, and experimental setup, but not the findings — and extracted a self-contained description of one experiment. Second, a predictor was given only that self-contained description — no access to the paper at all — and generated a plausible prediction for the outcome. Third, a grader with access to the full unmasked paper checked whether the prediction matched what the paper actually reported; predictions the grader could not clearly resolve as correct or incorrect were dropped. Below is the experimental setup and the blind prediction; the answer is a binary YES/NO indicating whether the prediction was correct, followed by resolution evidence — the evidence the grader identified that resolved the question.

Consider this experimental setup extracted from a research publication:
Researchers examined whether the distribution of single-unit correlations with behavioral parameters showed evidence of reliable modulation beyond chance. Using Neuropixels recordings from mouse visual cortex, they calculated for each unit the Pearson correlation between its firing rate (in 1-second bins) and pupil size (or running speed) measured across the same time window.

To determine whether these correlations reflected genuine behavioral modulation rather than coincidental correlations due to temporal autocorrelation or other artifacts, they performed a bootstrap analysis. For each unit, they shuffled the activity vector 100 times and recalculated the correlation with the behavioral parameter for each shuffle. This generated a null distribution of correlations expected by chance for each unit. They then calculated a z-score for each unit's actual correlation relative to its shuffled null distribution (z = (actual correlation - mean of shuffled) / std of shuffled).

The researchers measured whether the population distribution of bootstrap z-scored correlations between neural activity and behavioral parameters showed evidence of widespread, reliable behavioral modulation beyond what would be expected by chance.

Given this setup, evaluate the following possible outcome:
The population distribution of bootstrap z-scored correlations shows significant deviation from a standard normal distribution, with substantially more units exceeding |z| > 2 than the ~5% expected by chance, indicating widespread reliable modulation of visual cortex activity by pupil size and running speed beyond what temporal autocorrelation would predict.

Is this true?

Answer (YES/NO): YES